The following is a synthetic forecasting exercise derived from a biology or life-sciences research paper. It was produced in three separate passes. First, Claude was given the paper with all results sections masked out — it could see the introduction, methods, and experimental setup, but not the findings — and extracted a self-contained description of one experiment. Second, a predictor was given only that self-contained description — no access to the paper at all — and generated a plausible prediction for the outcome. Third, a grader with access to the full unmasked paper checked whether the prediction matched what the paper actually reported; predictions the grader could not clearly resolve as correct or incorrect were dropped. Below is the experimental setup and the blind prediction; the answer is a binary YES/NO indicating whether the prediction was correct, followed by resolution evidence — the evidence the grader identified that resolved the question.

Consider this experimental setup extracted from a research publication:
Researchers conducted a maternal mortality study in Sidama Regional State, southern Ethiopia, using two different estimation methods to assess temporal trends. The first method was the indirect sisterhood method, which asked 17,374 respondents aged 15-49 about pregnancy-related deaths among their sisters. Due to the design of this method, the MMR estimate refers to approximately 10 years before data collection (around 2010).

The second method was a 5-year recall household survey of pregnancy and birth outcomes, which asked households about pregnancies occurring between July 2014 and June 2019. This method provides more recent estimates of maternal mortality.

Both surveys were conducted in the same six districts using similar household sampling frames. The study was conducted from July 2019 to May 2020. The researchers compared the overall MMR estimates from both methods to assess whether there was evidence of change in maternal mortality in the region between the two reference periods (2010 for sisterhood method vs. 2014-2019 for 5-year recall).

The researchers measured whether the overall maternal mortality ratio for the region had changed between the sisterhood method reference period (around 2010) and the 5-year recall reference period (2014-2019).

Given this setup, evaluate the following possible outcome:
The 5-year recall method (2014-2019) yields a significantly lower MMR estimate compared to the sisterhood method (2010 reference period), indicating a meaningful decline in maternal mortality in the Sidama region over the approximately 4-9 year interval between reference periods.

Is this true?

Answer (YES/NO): NO